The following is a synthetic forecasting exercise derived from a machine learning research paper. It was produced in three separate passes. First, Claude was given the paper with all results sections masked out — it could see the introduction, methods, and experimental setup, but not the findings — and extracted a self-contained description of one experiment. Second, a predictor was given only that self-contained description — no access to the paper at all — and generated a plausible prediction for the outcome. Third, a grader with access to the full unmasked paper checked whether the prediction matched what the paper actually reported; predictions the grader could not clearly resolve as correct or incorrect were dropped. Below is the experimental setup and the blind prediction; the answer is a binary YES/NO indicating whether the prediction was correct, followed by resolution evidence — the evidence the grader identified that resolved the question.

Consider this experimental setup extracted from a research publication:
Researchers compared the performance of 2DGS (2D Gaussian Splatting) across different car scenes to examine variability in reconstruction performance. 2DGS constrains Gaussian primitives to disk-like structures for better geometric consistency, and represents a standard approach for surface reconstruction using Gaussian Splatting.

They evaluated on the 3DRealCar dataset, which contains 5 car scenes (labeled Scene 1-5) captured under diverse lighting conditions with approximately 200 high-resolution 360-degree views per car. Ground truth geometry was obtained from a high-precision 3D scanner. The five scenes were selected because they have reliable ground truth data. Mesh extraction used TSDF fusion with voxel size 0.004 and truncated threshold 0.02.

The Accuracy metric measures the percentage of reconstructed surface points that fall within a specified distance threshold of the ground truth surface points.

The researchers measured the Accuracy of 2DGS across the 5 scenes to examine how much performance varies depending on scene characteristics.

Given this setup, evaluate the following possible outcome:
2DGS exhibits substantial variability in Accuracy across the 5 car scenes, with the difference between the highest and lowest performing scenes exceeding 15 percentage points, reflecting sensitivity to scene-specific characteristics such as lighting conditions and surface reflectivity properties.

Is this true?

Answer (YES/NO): YES